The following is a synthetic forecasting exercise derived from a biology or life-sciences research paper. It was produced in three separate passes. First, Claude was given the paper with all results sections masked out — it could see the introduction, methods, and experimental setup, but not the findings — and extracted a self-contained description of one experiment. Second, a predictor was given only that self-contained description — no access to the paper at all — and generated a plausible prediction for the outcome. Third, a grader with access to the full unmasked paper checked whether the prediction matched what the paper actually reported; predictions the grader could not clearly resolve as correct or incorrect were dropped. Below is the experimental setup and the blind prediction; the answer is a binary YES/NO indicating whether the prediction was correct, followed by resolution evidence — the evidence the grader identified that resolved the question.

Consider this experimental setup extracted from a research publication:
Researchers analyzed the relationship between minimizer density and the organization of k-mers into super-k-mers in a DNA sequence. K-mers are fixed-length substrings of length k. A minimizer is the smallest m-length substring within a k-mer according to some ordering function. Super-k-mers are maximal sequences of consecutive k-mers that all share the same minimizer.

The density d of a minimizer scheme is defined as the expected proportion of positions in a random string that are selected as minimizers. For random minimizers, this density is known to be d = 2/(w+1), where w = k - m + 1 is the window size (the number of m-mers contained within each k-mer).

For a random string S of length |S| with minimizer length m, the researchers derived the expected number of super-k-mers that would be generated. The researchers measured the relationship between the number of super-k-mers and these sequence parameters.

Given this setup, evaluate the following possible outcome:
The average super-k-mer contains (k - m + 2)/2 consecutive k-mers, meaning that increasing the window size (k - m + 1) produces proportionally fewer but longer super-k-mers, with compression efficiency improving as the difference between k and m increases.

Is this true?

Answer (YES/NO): YES